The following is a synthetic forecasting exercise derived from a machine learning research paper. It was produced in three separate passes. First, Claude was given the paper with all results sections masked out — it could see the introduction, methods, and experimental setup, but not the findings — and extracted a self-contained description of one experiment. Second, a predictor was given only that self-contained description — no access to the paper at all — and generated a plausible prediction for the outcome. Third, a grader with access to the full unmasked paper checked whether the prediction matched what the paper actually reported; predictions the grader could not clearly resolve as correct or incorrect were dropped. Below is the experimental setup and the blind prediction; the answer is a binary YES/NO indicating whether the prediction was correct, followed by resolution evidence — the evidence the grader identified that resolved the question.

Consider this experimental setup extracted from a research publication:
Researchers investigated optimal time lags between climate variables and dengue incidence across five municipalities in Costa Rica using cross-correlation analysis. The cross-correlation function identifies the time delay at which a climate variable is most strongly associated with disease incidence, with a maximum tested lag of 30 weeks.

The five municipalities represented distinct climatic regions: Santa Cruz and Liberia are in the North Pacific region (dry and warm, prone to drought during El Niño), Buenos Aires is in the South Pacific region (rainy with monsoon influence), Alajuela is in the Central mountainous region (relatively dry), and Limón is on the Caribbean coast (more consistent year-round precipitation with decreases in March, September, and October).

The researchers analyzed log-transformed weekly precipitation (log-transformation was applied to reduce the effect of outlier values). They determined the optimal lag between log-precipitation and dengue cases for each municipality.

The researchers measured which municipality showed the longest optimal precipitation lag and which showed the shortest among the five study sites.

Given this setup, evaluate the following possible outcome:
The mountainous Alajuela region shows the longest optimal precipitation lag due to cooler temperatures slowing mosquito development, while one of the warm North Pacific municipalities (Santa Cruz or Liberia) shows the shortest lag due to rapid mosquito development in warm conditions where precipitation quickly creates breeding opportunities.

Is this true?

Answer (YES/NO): NO